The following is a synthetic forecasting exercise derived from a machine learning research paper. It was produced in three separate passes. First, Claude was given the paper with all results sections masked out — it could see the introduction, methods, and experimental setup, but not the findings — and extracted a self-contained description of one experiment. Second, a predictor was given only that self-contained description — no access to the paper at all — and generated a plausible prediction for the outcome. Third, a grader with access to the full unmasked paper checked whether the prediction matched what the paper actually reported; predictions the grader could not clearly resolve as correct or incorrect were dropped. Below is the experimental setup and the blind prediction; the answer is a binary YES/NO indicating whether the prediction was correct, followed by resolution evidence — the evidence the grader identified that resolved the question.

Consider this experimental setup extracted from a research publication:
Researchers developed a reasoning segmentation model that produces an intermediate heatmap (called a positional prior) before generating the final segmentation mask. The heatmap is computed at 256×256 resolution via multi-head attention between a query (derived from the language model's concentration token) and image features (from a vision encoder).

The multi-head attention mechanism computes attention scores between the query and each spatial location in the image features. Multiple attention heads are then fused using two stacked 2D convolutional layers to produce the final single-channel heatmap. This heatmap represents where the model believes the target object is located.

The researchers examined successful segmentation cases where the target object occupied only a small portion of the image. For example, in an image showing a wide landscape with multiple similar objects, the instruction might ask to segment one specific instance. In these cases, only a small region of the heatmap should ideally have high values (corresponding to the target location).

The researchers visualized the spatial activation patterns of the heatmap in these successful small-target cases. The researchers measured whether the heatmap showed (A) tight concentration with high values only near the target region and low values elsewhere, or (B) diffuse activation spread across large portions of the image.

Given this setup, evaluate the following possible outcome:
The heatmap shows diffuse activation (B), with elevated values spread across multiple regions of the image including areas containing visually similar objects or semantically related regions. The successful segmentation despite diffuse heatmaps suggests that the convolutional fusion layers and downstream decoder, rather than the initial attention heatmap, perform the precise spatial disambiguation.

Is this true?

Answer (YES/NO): NO